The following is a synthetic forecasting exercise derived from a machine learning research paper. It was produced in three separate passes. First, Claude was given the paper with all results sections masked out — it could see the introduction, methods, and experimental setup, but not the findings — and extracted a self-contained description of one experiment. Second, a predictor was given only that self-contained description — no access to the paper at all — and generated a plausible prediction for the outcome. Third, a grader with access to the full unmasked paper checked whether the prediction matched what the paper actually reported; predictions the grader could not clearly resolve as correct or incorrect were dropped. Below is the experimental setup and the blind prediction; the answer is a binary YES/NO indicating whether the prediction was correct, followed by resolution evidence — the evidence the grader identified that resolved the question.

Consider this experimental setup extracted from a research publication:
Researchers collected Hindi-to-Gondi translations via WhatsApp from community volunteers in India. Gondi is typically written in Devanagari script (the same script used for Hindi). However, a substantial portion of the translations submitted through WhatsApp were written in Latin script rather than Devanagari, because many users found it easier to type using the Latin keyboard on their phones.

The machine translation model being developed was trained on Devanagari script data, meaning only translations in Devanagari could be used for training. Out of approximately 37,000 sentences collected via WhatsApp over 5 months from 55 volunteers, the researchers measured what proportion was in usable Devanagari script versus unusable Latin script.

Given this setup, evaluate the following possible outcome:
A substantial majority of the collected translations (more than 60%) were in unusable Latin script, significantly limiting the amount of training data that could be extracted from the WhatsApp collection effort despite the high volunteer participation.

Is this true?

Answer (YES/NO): NO